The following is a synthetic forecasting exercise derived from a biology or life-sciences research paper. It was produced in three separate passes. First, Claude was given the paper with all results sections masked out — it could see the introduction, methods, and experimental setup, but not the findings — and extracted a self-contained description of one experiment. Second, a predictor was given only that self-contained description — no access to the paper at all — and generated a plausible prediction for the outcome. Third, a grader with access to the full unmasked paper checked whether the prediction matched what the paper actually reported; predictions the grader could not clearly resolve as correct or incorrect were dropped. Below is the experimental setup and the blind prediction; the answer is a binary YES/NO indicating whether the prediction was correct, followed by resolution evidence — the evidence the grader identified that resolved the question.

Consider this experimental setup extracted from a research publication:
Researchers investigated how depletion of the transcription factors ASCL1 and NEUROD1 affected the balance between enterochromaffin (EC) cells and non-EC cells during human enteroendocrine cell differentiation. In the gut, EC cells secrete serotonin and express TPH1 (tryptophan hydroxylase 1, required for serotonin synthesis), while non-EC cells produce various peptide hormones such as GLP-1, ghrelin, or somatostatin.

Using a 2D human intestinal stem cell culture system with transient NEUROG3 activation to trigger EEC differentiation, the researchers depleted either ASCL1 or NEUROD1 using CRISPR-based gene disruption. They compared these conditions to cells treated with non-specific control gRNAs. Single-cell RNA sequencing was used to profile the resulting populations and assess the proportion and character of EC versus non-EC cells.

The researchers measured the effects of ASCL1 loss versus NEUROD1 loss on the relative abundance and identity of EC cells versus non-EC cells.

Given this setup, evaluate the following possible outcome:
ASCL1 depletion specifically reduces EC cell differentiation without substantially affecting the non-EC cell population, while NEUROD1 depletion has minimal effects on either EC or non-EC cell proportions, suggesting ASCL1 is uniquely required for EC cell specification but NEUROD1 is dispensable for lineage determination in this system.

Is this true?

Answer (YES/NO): NO